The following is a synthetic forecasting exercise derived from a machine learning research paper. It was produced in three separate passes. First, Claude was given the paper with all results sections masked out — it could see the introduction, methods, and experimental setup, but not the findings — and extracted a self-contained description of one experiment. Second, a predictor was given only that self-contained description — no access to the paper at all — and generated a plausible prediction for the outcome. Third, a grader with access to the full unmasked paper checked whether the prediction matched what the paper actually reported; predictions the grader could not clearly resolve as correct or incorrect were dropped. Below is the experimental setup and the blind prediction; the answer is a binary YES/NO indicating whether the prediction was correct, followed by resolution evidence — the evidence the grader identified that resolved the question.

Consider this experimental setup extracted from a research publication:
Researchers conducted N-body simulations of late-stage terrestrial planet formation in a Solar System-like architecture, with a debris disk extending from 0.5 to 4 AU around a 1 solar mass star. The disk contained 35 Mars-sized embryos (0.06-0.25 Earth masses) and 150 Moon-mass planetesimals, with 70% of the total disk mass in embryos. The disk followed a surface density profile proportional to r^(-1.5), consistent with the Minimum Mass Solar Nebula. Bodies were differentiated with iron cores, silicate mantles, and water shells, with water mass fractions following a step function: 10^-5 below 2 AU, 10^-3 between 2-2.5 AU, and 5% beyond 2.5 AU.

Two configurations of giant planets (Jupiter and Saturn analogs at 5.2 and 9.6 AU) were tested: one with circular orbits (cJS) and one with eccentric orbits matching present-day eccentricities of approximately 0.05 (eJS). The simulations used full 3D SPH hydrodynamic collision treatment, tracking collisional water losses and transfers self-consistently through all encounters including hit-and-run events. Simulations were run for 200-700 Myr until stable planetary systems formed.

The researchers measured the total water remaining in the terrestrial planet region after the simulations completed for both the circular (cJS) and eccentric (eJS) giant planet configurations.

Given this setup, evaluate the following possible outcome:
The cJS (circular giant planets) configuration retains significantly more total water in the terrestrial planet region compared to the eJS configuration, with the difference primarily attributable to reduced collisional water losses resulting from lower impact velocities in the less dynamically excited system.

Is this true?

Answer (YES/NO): NO